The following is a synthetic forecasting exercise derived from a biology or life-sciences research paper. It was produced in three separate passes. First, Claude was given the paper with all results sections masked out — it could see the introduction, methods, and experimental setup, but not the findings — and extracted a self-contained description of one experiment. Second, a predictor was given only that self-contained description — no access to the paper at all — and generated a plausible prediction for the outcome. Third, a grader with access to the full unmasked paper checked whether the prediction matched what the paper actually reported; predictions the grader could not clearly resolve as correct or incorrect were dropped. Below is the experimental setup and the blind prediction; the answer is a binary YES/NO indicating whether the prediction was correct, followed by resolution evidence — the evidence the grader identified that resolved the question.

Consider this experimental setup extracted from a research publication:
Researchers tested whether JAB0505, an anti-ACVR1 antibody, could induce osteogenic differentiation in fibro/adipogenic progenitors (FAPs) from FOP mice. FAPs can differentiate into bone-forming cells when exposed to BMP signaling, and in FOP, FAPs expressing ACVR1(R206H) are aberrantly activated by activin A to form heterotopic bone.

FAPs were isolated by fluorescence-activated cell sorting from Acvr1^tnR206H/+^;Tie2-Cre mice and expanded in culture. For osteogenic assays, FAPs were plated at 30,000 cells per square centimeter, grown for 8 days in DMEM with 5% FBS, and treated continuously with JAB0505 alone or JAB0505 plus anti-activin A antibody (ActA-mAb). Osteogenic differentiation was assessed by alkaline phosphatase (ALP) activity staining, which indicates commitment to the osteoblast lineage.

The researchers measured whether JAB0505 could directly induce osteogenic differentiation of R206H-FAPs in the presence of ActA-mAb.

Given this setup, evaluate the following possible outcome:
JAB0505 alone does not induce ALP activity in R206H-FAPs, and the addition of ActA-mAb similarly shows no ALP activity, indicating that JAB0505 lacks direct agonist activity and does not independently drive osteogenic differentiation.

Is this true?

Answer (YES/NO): NO